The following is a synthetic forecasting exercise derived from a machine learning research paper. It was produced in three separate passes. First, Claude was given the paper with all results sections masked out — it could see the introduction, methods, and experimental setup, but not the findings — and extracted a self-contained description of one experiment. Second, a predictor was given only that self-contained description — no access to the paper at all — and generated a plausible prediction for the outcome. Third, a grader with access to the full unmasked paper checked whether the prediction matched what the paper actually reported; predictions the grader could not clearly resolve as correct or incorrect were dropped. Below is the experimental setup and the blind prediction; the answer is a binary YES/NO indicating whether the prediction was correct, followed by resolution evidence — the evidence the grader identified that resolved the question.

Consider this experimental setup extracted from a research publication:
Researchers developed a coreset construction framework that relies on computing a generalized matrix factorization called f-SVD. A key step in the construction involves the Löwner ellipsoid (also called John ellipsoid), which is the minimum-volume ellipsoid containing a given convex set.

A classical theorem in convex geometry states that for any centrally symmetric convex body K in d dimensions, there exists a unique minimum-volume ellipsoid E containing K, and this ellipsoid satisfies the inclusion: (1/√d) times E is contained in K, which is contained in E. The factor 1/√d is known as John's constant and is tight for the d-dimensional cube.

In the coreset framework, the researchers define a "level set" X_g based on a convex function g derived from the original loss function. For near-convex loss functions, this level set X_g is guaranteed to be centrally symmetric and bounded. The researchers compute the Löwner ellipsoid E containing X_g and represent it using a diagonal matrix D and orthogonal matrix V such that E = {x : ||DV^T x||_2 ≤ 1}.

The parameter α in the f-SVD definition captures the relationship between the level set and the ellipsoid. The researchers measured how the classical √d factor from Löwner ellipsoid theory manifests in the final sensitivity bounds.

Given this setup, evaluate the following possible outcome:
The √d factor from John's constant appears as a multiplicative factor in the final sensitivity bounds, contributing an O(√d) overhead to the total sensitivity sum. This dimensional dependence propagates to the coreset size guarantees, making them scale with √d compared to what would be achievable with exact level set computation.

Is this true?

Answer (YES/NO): NO